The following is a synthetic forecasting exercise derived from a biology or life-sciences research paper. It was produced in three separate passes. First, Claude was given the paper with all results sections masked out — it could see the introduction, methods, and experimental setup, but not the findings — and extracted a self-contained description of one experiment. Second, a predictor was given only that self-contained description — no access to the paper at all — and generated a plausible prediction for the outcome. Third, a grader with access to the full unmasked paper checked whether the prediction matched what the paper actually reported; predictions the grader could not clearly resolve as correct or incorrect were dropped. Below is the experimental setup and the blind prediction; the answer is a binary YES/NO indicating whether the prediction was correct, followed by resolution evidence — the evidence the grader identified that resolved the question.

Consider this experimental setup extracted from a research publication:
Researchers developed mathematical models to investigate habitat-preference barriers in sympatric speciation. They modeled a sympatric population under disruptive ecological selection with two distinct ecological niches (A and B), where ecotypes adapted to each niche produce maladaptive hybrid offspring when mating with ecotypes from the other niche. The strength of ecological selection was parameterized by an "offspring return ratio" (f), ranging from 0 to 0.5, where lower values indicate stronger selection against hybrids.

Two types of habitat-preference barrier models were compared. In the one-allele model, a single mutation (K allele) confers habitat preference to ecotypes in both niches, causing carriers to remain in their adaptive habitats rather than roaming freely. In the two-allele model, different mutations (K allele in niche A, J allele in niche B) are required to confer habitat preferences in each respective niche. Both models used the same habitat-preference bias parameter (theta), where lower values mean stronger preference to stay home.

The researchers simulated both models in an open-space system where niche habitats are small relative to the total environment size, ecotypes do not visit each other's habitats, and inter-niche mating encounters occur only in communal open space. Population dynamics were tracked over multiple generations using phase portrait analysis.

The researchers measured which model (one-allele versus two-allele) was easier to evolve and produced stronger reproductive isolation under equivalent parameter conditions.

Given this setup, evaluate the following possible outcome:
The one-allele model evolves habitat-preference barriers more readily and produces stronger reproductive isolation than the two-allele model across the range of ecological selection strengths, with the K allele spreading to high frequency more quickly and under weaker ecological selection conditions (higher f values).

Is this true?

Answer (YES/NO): NO